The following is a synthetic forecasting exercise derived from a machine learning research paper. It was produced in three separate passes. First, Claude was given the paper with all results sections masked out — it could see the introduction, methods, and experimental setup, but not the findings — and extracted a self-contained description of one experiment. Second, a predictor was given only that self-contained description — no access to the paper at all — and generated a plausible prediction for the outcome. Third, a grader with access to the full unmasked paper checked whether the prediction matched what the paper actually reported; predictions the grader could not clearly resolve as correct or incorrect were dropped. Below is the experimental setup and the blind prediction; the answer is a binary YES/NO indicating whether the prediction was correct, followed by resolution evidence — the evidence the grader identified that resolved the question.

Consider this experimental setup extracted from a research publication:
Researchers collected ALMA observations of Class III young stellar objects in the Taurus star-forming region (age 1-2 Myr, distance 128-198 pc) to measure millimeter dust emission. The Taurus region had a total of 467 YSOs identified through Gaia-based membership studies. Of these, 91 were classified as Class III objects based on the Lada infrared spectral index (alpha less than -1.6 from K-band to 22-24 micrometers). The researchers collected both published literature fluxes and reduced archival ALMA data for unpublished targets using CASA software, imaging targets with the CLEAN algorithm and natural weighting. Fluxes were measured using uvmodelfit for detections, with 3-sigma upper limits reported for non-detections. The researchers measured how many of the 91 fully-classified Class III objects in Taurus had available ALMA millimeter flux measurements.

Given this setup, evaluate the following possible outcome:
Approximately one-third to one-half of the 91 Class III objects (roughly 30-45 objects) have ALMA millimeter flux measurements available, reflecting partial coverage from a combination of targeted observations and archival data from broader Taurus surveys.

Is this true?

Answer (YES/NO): NO